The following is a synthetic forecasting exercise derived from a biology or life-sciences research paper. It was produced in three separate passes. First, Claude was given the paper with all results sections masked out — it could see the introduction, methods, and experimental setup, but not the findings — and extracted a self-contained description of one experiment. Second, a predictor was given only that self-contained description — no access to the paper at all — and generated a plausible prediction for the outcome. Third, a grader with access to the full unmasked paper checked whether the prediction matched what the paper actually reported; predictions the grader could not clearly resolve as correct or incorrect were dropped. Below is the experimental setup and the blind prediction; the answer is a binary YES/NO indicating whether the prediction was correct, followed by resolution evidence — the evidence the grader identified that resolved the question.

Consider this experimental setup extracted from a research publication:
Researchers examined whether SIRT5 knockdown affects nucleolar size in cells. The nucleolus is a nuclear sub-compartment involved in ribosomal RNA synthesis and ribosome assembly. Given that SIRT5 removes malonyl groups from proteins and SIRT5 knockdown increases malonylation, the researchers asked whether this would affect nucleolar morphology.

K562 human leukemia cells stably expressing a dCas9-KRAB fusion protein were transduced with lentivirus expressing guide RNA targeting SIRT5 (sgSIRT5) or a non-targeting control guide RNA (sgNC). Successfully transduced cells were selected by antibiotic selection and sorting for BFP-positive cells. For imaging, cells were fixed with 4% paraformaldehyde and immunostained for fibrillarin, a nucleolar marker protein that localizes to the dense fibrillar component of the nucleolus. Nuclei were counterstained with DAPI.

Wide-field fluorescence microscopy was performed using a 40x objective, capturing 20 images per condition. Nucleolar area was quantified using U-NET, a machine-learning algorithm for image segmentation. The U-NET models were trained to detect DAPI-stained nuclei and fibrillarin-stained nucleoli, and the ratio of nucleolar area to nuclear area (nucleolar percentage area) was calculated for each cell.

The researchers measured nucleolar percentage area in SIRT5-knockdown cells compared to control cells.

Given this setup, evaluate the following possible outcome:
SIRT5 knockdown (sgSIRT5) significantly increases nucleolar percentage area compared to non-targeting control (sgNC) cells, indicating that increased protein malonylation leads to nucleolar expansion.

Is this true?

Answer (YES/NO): YES